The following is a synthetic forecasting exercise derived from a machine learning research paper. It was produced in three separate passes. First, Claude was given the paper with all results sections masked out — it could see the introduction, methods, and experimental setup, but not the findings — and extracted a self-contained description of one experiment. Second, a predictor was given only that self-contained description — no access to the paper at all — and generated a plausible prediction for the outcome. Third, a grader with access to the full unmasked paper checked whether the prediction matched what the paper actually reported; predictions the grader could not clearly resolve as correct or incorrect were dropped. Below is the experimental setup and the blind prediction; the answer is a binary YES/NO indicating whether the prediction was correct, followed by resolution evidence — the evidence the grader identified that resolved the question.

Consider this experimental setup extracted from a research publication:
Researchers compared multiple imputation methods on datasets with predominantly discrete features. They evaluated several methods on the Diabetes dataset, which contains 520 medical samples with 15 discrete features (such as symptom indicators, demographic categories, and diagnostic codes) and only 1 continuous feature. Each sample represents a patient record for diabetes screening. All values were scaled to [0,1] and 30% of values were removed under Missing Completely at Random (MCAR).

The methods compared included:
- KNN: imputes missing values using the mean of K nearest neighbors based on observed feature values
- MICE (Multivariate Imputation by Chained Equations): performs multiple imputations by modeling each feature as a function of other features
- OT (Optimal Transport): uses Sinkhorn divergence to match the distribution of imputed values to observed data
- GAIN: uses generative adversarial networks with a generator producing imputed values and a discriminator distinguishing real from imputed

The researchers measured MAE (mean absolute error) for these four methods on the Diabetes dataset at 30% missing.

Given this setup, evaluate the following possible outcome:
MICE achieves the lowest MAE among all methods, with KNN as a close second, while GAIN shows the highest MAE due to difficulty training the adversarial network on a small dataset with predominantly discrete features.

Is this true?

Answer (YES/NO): NO